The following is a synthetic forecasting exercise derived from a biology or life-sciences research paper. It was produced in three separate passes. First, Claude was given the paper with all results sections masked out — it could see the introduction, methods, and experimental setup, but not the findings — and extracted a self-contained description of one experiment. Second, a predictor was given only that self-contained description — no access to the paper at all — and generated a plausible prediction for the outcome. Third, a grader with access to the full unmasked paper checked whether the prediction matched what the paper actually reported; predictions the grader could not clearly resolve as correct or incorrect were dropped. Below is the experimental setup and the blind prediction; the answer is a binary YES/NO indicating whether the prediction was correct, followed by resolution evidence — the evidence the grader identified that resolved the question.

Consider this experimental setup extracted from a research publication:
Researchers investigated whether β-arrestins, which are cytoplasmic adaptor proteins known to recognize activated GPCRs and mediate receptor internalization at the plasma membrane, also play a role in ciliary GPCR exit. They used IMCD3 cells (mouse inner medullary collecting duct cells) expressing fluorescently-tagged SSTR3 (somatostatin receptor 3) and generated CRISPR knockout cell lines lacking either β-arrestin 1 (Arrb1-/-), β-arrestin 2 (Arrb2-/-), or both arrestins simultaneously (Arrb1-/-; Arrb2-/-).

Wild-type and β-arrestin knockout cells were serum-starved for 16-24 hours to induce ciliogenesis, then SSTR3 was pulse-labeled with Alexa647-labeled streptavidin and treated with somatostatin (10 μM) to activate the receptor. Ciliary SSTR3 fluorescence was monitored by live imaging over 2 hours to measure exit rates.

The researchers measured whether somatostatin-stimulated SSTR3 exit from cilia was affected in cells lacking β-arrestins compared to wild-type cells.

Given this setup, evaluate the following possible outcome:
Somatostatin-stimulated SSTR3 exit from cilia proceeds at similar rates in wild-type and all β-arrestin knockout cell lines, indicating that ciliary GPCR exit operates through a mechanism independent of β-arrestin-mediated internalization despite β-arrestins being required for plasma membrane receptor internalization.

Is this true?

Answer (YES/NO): NO